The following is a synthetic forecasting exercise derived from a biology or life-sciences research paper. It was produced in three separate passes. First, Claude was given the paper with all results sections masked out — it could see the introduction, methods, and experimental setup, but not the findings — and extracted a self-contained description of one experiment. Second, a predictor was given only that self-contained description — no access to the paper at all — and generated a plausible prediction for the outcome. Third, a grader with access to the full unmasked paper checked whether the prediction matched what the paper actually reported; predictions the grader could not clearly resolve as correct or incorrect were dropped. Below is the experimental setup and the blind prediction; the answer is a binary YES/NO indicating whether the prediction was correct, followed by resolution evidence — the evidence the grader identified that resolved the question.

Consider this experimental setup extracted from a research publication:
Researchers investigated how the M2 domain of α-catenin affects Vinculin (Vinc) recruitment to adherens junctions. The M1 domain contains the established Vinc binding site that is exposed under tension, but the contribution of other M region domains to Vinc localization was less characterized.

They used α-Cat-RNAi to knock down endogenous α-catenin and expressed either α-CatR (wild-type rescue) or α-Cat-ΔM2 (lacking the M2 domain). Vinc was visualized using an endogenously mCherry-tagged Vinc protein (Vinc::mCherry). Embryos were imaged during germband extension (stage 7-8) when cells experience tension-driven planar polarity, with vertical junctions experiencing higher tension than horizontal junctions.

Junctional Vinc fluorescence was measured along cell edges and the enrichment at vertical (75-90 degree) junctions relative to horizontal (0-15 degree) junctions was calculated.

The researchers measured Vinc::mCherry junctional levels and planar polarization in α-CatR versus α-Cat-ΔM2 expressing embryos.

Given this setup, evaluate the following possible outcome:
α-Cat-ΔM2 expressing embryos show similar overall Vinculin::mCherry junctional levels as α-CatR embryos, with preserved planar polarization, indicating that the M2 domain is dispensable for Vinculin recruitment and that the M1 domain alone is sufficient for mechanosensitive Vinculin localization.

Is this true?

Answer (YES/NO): NO